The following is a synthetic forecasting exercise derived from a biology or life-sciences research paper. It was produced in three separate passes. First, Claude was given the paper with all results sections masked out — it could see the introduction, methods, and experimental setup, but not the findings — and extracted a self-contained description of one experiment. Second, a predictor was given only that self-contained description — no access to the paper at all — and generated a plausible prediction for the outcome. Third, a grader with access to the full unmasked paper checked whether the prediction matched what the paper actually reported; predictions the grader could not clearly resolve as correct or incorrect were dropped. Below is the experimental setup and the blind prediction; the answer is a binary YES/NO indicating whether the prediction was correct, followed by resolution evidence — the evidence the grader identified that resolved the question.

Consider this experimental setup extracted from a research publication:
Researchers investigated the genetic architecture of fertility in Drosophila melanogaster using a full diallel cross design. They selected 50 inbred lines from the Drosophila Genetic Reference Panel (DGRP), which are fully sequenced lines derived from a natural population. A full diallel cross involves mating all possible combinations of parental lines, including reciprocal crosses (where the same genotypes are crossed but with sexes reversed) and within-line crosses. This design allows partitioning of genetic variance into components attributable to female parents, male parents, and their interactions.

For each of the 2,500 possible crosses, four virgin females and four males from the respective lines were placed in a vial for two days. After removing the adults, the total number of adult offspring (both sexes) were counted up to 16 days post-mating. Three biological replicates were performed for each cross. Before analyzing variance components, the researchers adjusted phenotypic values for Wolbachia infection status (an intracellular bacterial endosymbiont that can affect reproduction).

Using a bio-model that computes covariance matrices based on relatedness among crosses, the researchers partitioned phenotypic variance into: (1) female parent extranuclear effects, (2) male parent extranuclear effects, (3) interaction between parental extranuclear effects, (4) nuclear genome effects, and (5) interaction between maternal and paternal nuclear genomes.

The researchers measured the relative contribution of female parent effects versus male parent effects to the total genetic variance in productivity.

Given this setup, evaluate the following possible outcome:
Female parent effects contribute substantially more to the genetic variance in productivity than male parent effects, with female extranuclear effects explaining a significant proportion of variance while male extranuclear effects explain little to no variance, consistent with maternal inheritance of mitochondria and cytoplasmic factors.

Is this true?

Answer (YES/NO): YES